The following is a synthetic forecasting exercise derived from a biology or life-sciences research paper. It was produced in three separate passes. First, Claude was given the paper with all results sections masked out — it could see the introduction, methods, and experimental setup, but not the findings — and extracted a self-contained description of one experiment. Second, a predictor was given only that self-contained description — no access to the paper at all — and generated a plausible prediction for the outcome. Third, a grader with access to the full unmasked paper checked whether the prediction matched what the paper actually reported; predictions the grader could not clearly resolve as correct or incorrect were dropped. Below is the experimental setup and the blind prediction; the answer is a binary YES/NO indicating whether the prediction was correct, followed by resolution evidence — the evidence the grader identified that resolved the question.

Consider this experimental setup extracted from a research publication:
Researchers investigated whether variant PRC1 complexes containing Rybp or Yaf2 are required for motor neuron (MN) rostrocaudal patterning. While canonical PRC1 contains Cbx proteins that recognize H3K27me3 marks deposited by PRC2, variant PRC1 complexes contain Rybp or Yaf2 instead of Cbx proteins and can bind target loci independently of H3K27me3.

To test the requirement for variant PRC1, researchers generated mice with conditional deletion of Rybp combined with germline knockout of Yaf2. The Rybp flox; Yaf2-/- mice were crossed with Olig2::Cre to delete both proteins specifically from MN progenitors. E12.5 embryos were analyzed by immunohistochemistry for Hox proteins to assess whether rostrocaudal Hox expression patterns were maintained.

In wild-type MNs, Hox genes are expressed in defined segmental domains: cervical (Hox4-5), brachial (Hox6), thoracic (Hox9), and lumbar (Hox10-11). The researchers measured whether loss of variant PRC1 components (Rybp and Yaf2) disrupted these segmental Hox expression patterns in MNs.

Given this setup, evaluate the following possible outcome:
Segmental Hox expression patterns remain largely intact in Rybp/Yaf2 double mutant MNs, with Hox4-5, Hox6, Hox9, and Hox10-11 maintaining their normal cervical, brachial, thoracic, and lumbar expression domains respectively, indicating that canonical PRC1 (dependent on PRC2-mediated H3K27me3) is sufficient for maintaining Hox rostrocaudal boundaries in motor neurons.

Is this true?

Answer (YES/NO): YES